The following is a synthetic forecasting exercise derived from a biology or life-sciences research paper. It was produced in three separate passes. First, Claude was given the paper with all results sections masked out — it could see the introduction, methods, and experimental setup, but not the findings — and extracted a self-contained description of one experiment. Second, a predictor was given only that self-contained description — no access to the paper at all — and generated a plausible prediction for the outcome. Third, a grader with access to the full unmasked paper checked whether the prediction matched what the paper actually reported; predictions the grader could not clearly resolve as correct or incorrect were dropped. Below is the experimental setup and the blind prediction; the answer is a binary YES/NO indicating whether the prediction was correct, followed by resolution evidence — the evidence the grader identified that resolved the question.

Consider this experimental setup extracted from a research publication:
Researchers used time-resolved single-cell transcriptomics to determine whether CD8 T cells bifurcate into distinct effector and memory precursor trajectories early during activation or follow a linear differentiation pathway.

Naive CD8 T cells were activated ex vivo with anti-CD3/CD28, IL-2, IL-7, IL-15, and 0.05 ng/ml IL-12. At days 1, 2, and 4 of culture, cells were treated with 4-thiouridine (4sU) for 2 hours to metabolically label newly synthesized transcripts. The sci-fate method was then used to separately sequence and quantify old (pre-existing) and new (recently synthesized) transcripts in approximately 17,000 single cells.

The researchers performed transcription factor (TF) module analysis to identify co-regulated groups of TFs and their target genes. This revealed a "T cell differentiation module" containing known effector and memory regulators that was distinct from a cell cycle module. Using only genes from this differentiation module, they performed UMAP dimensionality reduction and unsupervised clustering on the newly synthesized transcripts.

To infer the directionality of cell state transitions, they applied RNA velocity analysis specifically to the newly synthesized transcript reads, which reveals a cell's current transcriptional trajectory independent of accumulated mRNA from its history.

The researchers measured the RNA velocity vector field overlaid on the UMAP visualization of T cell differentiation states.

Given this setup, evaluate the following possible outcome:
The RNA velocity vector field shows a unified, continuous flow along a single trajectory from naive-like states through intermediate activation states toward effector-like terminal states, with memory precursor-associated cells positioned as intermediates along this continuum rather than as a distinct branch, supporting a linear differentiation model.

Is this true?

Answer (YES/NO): NO